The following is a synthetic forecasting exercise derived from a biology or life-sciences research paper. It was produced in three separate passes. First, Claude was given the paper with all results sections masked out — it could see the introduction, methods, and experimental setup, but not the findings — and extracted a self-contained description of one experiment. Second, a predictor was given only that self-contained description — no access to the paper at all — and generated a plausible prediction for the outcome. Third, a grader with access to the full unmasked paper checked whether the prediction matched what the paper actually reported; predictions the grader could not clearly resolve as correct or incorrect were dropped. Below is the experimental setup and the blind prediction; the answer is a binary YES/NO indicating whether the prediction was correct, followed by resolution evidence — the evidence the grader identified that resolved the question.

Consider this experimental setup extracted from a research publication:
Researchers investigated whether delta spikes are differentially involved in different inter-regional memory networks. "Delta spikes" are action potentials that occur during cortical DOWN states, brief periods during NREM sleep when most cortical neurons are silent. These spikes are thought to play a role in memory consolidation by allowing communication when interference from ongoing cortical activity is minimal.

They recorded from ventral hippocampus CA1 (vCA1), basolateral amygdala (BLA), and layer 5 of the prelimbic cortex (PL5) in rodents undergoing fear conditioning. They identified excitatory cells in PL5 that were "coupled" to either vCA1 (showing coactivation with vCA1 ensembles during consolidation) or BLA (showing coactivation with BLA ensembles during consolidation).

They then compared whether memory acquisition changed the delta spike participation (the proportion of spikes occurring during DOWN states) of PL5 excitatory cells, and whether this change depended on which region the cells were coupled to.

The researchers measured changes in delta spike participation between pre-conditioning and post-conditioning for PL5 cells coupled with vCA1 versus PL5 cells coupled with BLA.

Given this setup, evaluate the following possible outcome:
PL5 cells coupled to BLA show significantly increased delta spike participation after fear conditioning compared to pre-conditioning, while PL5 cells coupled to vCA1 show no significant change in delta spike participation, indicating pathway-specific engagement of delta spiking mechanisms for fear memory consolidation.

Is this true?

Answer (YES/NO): NO